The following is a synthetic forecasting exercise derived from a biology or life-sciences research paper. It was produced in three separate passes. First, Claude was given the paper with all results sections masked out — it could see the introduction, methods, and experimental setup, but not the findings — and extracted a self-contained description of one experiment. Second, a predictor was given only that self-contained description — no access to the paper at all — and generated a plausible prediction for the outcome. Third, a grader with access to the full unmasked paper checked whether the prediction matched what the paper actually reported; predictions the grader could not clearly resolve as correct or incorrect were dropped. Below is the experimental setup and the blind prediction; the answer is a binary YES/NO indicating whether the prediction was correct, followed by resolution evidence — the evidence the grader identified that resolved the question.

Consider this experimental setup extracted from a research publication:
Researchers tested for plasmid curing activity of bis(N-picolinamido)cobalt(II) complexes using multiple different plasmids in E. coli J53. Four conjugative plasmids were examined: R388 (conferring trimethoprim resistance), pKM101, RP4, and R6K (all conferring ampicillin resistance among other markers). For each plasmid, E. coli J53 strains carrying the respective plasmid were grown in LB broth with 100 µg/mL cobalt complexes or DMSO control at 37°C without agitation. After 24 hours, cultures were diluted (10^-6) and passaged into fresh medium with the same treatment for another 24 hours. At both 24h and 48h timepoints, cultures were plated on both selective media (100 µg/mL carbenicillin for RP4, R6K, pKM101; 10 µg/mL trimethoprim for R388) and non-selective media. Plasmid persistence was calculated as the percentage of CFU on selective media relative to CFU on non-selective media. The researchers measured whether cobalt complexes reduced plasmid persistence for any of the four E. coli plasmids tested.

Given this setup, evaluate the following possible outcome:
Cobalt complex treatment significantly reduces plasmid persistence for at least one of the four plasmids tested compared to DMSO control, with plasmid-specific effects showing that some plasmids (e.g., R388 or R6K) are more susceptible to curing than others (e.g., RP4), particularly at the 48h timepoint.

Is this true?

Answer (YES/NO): NO